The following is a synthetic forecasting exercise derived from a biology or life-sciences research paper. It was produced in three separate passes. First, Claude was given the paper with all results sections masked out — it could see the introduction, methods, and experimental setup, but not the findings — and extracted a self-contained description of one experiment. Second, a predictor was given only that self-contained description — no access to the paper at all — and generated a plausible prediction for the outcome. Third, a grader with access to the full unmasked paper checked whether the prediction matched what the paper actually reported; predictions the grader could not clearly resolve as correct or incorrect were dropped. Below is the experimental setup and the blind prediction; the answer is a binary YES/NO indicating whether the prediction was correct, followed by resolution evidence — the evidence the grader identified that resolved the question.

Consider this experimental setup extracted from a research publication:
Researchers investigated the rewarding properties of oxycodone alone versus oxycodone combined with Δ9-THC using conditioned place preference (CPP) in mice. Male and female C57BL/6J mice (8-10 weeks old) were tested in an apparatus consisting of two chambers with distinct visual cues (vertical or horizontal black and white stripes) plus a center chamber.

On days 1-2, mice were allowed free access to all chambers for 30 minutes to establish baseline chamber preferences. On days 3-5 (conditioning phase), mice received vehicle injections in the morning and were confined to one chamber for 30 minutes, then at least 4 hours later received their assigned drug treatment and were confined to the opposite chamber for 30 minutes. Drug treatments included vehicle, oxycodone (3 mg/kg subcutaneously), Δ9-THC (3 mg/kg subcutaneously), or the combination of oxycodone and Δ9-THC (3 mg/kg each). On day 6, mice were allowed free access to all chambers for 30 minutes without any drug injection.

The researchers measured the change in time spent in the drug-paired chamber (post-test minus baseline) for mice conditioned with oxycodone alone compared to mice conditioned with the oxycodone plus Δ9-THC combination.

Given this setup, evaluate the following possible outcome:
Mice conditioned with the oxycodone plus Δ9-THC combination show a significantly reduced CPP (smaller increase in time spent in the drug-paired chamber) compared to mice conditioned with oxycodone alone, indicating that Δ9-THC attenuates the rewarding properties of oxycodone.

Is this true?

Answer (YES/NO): NO